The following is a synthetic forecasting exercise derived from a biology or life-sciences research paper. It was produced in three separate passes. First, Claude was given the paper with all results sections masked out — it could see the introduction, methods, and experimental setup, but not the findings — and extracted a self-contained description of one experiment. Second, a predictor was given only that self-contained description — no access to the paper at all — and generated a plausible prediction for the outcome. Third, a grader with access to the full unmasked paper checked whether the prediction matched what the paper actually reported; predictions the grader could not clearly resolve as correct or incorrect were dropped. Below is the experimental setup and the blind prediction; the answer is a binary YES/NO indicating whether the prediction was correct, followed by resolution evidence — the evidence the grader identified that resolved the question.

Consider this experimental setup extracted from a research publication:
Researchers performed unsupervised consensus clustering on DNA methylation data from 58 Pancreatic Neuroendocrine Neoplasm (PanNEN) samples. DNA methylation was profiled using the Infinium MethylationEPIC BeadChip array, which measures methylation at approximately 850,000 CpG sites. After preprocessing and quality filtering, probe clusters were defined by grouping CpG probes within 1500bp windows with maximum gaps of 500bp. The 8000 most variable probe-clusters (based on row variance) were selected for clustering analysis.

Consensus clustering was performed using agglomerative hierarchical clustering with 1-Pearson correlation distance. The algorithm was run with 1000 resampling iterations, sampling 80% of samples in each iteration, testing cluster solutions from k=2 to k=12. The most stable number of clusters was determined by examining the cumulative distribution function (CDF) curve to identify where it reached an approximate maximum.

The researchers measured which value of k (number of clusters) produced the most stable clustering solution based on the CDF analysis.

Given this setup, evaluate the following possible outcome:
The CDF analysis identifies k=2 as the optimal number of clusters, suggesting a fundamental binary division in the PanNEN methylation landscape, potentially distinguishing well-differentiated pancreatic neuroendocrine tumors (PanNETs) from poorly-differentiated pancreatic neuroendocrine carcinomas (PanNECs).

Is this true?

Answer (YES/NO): NO